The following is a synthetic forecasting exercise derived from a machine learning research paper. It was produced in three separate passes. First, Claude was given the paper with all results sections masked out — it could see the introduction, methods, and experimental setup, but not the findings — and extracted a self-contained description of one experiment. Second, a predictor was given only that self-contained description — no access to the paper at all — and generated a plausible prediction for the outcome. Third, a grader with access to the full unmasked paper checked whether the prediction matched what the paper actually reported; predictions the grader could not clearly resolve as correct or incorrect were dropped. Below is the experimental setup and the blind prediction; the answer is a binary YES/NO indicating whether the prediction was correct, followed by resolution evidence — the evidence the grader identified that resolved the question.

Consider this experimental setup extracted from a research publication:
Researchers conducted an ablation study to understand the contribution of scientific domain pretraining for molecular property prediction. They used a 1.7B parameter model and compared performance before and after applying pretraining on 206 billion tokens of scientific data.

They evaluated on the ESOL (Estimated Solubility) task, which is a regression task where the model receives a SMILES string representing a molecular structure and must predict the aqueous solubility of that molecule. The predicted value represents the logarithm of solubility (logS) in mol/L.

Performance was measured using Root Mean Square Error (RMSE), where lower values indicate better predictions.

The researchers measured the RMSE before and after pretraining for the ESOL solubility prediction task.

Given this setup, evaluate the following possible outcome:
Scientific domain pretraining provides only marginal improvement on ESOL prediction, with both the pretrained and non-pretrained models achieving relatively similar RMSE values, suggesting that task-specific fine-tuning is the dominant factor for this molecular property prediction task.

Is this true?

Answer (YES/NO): NO